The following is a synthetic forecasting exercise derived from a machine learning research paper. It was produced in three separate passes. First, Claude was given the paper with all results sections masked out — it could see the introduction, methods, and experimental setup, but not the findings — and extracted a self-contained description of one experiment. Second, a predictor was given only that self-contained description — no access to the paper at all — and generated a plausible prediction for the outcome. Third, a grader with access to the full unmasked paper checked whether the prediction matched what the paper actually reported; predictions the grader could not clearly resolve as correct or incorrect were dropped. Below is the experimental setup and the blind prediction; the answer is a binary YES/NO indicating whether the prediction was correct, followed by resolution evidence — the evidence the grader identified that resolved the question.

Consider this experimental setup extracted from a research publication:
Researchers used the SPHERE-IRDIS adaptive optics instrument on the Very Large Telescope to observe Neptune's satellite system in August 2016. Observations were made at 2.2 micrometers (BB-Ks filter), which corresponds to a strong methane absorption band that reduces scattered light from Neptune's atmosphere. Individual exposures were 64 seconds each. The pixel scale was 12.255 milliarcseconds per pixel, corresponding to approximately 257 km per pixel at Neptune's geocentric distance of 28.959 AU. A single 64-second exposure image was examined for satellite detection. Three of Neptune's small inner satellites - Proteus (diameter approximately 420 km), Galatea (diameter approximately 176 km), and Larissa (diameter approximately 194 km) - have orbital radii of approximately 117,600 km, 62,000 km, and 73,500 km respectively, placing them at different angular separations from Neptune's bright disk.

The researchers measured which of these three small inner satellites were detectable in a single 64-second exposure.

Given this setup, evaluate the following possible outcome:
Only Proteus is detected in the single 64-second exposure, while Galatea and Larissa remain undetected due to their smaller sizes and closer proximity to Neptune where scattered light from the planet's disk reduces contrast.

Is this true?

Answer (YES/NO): NO